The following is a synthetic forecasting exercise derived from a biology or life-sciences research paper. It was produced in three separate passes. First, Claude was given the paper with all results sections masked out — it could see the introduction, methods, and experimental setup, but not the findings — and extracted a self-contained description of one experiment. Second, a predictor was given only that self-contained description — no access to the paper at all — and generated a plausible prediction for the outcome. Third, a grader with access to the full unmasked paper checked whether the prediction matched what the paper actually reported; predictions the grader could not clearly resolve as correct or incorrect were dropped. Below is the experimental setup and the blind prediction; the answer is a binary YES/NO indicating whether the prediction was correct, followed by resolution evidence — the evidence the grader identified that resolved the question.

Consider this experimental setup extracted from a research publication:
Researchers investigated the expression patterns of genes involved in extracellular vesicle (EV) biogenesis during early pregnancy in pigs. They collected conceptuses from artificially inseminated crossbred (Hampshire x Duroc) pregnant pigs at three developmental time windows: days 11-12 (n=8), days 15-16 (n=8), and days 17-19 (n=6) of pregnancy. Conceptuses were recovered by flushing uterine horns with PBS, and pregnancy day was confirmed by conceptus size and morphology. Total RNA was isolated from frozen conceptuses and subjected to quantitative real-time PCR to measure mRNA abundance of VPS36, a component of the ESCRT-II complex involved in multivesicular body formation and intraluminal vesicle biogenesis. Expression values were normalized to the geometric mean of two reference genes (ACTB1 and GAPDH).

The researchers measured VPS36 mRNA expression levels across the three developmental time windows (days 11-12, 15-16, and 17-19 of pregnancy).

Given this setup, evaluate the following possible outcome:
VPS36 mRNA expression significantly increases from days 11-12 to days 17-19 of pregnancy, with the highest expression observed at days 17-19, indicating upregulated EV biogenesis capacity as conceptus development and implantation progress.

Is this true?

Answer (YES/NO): NO